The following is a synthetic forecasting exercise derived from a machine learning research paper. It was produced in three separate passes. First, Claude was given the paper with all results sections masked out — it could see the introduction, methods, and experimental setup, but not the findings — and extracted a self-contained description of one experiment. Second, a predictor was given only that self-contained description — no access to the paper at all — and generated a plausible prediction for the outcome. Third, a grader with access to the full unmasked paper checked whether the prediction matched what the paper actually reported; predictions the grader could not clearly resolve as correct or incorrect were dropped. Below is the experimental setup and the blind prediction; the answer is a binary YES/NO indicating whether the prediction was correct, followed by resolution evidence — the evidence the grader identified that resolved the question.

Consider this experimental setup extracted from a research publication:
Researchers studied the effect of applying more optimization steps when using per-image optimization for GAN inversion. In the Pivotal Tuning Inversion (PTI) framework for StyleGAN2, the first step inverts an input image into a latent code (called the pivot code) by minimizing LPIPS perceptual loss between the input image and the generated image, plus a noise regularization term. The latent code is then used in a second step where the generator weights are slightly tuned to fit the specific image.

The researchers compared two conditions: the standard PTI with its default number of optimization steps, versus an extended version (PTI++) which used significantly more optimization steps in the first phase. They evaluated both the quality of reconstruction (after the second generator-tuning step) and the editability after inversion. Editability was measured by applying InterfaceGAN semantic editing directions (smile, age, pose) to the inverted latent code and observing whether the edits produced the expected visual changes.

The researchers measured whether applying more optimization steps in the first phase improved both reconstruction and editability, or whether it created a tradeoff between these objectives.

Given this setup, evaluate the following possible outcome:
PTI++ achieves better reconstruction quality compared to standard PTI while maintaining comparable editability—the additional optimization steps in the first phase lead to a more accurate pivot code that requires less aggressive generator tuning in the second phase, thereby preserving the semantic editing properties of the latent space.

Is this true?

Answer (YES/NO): NO